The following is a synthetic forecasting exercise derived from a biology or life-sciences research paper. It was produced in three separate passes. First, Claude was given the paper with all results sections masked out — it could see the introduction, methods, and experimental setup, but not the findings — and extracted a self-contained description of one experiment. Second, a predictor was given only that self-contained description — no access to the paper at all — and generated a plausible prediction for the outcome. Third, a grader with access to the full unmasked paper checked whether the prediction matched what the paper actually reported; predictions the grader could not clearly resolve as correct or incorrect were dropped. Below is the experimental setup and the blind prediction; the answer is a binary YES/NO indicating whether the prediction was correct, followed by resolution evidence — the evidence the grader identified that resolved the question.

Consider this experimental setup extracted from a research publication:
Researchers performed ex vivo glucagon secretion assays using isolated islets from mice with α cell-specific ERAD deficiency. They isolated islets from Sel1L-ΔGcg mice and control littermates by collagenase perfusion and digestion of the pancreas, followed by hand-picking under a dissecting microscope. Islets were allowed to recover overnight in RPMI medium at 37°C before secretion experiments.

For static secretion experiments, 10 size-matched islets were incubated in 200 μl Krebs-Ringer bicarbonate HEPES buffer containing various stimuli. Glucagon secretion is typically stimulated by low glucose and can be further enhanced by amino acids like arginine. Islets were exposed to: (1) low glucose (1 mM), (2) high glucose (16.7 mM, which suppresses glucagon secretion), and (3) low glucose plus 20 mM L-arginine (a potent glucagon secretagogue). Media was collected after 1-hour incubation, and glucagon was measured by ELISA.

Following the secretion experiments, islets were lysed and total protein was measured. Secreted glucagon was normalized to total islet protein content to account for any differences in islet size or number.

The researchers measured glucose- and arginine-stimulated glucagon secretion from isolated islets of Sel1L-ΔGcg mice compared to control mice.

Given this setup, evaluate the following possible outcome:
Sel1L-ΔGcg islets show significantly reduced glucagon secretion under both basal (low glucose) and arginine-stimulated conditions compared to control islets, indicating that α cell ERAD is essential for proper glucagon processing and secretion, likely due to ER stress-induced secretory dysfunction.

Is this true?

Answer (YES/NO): NO